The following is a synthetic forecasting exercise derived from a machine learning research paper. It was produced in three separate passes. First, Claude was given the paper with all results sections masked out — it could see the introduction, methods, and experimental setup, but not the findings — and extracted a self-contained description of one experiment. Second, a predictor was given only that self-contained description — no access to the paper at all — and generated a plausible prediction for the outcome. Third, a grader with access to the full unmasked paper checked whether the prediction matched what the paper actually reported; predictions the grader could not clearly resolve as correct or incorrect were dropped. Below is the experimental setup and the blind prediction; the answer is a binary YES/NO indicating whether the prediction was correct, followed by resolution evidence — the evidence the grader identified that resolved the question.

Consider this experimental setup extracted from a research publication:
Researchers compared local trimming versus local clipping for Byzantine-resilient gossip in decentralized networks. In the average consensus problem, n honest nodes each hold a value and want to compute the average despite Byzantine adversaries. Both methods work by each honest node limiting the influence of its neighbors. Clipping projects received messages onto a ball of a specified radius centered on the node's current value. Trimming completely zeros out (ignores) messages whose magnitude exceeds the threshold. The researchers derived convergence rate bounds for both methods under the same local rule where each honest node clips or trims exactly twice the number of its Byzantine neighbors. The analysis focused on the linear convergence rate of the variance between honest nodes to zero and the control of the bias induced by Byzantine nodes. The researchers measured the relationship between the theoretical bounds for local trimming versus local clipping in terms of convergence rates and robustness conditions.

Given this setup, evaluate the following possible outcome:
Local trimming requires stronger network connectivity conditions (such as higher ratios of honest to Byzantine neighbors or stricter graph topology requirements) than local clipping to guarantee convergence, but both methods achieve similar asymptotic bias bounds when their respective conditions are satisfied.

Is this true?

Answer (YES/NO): NO